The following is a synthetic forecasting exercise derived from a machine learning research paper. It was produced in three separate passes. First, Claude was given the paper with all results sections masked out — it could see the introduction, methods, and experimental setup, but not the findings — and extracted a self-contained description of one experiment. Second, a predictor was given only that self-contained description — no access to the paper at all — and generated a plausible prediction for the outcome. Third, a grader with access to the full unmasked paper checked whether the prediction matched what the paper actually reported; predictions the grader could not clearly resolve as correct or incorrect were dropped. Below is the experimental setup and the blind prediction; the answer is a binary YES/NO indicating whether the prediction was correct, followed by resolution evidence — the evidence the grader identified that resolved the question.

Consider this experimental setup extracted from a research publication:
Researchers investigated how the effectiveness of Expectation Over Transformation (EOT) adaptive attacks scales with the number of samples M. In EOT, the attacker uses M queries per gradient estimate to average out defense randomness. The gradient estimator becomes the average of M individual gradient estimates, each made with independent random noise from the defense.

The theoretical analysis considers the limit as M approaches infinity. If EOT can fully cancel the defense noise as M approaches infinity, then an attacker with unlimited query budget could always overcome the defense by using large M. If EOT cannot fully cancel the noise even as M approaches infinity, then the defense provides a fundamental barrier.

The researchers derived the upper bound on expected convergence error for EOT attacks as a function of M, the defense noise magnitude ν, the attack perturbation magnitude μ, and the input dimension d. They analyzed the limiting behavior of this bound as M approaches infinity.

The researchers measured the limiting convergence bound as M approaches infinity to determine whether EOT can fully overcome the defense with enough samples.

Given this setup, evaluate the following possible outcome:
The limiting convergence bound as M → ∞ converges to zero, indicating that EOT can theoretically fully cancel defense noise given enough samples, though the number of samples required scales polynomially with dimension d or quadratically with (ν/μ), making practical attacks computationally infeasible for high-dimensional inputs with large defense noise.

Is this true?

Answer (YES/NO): NO